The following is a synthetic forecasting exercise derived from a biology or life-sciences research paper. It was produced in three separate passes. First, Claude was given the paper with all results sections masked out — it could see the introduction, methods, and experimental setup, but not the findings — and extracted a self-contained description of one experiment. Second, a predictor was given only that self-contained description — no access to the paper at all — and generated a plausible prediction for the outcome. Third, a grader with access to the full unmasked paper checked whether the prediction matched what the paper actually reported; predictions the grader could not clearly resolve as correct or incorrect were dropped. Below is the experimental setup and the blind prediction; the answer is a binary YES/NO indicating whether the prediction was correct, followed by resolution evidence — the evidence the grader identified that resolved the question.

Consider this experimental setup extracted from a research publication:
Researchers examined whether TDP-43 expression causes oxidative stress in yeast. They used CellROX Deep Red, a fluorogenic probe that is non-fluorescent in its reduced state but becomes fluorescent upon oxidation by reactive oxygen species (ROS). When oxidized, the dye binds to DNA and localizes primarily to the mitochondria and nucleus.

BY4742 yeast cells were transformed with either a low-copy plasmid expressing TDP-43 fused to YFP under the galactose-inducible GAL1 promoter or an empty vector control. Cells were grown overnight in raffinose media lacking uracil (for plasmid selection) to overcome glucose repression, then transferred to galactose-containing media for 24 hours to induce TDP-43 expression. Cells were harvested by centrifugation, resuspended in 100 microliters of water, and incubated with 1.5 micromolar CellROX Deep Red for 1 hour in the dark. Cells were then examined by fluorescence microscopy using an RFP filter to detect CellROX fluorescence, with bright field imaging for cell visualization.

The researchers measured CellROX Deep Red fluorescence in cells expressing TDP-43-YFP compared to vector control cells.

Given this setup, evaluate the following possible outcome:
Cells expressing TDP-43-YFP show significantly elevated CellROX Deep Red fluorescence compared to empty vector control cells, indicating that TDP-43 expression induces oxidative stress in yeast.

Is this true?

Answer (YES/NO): YES